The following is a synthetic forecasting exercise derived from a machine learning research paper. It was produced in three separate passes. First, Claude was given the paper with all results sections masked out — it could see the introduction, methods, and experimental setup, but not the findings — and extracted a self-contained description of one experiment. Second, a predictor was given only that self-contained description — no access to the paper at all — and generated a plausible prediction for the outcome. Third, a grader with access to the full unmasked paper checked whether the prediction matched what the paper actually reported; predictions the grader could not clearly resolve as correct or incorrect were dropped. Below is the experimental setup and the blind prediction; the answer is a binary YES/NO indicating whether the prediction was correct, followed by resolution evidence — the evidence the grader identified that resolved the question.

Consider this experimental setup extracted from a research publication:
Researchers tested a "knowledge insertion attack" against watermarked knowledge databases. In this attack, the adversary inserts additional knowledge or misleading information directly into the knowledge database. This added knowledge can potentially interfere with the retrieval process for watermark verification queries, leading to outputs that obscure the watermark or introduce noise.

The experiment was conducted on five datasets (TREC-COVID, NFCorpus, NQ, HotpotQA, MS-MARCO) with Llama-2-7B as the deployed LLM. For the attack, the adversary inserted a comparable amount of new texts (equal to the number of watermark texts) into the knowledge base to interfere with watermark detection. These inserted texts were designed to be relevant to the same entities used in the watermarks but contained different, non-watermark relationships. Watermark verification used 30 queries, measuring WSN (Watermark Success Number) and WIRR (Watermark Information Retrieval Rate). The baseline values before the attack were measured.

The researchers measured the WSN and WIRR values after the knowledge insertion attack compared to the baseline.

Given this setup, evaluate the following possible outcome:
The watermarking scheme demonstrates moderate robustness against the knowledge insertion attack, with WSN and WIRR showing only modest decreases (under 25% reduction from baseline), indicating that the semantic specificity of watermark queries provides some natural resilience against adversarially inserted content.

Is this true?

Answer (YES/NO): NO